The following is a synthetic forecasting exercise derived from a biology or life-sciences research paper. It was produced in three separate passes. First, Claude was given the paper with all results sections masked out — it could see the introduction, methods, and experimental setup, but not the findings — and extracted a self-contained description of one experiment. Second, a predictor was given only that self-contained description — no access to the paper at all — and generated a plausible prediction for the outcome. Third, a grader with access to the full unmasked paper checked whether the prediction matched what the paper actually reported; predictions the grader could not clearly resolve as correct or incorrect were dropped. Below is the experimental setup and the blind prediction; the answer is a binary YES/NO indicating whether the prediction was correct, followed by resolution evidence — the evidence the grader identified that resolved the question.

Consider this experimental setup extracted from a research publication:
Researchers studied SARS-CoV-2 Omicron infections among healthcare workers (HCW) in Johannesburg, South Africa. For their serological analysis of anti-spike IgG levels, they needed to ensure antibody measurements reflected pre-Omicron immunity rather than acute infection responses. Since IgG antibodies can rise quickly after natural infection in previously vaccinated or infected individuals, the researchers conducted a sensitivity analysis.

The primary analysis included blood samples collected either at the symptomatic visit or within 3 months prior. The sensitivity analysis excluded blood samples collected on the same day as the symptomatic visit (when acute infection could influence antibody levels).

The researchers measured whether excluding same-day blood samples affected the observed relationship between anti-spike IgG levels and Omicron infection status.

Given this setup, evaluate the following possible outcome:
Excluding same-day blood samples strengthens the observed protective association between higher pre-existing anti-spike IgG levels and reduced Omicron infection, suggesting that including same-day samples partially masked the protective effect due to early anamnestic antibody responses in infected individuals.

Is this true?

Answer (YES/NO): NO